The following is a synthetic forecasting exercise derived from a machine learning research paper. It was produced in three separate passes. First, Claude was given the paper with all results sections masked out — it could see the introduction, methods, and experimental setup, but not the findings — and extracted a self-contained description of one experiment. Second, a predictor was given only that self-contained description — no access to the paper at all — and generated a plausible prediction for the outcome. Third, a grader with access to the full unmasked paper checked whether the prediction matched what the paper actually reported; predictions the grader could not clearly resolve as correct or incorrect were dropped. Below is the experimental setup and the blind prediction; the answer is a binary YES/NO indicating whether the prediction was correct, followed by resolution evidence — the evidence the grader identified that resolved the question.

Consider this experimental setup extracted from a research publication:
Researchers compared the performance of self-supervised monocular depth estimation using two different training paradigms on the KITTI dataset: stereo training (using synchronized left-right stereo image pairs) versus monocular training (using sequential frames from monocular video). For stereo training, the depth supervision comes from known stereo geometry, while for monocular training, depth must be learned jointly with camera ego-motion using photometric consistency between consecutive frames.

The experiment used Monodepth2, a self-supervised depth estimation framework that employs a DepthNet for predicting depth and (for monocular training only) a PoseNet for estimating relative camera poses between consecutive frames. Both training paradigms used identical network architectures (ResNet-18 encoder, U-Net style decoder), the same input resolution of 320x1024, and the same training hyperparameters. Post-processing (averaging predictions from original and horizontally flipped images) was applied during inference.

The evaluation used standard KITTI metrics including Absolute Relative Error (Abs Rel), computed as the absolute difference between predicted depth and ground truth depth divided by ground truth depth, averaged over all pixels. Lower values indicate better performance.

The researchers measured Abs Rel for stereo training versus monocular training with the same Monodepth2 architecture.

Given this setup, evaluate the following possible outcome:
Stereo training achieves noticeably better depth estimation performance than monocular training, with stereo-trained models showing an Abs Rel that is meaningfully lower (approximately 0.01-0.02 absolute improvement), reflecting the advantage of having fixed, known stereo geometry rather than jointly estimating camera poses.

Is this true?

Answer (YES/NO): NO